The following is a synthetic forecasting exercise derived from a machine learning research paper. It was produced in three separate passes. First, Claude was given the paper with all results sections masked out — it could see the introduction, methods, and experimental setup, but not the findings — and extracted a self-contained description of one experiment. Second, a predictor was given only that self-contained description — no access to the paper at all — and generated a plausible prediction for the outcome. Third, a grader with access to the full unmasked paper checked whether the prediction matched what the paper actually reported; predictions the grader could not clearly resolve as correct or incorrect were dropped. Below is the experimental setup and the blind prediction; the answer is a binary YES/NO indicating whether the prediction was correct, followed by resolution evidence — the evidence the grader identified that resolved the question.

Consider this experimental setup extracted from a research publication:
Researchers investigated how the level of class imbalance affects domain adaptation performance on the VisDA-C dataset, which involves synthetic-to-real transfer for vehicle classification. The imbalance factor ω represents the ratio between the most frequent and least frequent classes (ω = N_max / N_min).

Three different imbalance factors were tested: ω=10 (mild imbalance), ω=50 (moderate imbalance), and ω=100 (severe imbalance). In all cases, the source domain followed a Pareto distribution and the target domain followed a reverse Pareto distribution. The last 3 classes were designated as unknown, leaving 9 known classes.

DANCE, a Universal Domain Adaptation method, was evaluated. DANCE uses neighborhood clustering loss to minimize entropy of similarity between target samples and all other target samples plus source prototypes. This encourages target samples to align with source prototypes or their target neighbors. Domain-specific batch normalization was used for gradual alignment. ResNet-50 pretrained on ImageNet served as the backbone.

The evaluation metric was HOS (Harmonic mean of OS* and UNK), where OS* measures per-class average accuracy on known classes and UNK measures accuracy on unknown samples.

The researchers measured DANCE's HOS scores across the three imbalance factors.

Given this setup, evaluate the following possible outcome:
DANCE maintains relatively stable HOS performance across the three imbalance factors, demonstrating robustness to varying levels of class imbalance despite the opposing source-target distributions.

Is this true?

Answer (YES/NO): NO